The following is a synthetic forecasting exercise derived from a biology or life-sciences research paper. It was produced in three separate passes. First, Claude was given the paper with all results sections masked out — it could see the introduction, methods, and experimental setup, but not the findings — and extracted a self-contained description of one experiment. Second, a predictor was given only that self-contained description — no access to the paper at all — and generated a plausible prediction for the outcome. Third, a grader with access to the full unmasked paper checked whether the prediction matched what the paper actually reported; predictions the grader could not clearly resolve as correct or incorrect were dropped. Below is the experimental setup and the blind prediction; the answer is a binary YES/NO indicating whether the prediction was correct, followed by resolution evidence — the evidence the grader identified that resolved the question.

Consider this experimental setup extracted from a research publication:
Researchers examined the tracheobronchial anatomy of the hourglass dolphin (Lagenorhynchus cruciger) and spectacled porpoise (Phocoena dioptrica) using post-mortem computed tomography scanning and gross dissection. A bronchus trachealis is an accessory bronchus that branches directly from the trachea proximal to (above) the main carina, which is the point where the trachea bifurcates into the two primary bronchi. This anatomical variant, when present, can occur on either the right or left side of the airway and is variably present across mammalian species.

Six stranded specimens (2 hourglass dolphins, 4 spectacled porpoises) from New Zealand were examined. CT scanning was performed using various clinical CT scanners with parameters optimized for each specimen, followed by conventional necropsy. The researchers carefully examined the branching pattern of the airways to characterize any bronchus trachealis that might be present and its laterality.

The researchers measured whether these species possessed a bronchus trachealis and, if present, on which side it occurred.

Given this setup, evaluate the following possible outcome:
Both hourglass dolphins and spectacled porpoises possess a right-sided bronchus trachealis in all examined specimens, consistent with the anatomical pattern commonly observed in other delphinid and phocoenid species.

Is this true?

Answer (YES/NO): YES